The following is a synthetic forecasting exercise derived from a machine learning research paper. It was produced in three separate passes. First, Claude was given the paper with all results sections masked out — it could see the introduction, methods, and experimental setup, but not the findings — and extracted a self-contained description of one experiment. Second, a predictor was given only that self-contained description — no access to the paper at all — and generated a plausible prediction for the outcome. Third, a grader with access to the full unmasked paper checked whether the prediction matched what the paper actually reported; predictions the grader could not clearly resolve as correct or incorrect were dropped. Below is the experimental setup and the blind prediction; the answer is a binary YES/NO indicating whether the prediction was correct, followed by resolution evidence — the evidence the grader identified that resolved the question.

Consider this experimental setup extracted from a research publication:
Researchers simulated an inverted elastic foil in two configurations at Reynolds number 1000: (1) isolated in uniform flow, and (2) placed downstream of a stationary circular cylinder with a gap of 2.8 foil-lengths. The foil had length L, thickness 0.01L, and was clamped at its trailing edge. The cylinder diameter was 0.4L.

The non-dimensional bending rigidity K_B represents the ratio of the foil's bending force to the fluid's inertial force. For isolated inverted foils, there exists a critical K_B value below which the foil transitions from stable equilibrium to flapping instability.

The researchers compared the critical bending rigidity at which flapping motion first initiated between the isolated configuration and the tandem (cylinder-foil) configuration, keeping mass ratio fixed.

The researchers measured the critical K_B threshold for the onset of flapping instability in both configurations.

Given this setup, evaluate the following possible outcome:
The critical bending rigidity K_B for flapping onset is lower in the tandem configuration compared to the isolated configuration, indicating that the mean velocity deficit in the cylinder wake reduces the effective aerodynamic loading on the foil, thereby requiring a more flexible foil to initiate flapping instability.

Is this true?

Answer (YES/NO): NO